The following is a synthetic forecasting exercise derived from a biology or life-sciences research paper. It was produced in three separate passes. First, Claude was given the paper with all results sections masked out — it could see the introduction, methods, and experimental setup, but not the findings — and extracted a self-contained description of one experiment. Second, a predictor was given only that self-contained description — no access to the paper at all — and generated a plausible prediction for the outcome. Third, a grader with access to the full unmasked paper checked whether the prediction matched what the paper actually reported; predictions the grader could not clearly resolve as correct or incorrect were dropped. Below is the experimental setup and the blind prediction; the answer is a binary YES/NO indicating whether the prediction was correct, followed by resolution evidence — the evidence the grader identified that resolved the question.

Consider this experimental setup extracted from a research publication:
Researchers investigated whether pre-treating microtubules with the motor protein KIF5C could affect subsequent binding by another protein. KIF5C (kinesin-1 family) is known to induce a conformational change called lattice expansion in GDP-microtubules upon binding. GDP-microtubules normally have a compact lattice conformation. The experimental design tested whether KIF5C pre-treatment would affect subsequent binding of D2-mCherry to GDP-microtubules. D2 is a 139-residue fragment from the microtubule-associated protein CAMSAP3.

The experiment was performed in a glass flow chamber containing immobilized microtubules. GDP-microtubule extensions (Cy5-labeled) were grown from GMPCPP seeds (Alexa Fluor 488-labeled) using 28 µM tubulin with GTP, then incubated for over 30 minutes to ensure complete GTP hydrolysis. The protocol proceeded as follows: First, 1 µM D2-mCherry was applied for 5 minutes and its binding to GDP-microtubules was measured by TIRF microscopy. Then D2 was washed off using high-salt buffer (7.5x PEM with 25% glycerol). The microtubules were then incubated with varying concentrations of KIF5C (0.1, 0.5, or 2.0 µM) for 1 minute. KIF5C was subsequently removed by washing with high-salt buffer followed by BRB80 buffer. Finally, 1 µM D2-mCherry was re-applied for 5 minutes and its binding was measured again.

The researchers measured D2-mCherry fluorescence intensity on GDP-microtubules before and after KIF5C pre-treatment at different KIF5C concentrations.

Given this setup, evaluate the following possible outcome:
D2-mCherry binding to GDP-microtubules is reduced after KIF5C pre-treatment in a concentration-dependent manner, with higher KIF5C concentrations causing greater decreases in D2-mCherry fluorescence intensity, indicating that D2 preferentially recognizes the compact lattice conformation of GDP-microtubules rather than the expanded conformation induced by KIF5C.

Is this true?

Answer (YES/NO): NO